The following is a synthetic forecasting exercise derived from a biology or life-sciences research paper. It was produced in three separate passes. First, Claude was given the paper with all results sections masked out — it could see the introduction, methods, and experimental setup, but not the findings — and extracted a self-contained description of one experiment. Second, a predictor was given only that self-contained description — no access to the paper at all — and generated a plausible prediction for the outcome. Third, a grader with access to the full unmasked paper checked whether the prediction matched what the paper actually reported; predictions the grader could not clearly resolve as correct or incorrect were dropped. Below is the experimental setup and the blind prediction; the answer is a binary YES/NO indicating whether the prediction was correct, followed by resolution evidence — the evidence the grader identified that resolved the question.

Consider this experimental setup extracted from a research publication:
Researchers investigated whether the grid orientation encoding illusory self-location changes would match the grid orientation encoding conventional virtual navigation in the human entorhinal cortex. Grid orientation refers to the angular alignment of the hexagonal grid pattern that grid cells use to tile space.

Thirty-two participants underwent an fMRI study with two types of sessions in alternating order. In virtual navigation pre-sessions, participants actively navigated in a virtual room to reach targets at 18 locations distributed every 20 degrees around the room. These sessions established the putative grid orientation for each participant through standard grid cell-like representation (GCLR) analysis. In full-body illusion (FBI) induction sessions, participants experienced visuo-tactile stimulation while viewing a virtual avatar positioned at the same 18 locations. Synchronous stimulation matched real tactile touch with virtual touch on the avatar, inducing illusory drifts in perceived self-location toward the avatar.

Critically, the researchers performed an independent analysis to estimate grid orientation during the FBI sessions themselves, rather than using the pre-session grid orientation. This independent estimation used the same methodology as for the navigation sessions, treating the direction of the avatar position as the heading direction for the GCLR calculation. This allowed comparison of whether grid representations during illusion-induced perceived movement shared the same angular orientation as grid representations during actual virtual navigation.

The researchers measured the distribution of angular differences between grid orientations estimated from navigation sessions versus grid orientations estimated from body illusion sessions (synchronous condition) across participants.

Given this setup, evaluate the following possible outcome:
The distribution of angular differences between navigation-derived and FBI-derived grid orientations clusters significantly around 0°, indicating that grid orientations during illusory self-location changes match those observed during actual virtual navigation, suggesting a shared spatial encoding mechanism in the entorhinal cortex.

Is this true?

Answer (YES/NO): YES